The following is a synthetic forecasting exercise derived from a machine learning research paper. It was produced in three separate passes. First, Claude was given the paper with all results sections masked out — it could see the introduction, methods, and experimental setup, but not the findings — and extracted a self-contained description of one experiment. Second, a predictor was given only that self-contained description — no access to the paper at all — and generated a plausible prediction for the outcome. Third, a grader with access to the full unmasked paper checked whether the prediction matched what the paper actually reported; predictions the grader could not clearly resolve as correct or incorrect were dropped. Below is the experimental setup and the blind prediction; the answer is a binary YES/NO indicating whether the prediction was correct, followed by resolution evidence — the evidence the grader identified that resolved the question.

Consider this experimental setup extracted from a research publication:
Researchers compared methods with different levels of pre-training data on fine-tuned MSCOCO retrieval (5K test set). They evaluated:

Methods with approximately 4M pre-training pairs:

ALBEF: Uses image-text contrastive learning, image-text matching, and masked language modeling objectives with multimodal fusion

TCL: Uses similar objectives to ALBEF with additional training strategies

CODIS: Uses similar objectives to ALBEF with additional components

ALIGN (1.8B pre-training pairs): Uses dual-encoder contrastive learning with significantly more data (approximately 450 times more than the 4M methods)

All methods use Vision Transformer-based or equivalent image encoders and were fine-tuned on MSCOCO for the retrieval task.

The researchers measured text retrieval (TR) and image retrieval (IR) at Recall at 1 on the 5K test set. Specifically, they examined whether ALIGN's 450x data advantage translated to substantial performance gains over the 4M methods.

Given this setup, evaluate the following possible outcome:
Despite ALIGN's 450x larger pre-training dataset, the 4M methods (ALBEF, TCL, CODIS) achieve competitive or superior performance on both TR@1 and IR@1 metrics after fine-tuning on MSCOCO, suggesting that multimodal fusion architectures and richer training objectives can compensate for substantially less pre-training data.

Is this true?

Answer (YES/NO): NO